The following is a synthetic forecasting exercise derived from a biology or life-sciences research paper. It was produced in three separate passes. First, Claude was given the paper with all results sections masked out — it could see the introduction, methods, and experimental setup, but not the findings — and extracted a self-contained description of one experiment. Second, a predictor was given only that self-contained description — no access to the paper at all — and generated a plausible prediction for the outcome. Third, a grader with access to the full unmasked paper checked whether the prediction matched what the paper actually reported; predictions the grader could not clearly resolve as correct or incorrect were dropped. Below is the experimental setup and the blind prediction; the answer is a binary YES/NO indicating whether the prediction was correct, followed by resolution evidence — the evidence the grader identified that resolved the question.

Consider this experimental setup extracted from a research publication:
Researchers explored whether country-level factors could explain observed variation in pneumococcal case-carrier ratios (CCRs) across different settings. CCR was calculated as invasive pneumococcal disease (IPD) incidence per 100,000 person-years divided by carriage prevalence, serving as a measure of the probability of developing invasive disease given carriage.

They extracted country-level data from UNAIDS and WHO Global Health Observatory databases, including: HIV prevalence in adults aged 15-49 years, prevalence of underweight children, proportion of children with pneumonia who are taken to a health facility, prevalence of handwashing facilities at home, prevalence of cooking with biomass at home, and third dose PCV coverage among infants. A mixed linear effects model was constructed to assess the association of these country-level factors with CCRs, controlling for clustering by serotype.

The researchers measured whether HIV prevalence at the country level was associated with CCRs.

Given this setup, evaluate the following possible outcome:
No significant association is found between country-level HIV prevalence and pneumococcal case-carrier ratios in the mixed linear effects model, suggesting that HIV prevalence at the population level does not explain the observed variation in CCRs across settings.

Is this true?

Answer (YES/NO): YES